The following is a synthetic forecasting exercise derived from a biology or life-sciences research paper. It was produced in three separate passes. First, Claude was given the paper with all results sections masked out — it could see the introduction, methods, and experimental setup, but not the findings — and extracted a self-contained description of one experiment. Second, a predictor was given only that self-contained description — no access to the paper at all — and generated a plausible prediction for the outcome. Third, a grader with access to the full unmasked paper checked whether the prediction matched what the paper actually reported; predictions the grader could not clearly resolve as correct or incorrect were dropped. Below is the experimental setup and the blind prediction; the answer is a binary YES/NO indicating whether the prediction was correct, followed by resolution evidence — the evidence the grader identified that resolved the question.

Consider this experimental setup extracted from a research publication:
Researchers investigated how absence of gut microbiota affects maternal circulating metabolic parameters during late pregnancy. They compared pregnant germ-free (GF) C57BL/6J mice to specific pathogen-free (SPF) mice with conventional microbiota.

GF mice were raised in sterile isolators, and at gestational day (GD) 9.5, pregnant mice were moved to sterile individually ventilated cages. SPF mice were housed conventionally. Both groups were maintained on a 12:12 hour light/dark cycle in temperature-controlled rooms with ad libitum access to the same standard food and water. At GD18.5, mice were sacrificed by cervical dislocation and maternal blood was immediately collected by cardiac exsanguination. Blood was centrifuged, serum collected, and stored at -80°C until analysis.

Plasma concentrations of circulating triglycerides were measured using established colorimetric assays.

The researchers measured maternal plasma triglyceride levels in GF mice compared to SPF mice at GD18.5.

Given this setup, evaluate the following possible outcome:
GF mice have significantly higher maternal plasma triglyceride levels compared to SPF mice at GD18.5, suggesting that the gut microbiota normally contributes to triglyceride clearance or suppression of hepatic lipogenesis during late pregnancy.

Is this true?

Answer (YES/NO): NO